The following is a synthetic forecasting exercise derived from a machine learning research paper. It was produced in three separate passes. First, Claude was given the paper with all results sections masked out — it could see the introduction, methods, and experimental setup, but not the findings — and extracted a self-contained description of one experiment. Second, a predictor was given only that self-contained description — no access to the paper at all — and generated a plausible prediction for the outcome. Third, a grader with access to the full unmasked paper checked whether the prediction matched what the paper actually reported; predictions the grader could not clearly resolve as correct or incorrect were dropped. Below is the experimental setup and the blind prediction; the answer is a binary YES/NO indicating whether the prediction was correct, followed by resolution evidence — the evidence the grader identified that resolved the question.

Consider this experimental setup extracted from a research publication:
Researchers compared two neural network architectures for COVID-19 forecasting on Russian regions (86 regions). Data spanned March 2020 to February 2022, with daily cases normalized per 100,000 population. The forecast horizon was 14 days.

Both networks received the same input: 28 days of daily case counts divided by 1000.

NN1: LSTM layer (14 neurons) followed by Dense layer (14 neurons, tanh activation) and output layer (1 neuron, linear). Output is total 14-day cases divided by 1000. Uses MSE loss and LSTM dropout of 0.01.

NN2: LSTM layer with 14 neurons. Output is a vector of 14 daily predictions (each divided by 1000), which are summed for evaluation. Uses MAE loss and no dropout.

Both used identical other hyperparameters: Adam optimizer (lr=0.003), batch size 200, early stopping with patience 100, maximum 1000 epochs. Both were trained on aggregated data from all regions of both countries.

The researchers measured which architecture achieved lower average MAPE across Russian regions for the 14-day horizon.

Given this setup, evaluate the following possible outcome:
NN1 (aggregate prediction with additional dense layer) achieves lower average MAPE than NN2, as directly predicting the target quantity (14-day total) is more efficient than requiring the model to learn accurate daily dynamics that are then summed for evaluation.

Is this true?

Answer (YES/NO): NO